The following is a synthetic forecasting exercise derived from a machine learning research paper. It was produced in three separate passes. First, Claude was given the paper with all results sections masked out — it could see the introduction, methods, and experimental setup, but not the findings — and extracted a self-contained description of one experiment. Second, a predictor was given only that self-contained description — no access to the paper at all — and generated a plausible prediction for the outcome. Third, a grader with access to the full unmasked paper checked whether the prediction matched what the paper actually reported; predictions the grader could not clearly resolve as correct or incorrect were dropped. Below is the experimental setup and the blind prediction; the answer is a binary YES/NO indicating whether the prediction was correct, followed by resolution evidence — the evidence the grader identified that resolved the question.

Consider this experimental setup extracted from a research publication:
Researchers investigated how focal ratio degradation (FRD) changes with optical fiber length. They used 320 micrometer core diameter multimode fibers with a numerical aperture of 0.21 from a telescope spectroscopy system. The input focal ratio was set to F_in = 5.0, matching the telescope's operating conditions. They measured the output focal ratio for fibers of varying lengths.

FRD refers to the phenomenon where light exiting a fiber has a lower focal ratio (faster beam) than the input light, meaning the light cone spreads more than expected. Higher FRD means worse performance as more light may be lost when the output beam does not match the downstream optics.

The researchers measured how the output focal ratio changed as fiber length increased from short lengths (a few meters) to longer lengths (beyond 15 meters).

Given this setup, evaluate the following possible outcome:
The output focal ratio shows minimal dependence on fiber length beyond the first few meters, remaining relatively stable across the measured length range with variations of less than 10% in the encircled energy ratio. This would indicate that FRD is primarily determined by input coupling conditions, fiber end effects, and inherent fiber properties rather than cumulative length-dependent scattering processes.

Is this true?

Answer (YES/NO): NO